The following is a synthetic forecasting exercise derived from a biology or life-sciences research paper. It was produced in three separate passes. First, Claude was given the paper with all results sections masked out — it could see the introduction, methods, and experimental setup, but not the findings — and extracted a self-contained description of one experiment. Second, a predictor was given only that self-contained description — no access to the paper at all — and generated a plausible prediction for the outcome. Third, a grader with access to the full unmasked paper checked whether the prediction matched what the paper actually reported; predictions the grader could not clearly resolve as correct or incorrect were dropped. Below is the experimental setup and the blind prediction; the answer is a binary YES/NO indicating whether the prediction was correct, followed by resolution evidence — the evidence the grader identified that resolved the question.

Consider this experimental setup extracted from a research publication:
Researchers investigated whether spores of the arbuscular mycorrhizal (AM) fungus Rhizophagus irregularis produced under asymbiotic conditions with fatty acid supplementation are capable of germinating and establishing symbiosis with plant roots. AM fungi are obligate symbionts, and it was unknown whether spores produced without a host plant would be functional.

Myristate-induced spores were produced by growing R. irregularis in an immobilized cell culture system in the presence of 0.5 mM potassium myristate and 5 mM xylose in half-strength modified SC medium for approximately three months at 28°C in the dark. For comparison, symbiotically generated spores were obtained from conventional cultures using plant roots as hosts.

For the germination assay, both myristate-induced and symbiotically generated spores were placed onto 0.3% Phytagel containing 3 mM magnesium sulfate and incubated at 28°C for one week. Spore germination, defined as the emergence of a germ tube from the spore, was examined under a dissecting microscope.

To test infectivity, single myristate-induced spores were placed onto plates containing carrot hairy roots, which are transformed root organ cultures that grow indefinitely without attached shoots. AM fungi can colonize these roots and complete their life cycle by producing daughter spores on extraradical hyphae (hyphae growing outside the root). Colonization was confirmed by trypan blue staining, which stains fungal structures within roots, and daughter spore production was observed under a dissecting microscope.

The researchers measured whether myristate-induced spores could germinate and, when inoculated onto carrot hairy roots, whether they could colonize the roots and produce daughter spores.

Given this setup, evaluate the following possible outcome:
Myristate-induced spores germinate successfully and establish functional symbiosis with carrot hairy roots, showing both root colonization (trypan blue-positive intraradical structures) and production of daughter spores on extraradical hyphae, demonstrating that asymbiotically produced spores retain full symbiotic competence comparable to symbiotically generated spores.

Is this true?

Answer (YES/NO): NO